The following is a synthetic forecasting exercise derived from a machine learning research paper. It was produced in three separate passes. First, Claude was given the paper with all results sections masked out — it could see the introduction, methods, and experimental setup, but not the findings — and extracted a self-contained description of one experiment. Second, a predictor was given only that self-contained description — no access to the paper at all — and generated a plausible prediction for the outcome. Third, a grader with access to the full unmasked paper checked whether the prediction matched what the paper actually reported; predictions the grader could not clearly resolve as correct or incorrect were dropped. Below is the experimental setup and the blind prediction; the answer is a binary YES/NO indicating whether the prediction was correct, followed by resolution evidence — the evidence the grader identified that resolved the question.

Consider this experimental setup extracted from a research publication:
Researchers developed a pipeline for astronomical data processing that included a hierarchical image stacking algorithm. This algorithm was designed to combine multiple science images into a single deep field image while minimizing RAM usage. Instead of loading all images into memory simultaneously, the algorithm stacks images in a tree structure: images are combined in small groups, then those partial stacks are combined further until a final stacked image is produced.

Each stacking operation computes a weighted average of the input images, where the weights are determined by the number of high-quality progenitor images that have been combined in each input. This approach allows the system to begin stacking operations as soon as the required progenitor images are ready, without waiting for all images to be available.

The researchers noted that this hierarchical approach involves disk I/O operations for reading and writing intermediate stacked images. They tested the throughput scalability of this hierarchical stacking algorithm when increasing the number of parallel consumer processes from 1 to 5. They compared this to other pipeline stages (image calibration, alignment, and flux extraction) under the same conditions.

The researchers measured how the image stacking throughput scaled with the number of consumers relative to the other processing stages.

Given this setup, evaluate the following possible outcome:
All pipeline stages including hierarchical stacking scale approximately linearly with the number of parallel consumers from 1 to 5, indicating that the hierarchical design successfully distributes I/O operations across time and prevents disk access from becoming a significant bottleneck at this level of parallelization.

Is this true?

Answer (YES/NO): NO